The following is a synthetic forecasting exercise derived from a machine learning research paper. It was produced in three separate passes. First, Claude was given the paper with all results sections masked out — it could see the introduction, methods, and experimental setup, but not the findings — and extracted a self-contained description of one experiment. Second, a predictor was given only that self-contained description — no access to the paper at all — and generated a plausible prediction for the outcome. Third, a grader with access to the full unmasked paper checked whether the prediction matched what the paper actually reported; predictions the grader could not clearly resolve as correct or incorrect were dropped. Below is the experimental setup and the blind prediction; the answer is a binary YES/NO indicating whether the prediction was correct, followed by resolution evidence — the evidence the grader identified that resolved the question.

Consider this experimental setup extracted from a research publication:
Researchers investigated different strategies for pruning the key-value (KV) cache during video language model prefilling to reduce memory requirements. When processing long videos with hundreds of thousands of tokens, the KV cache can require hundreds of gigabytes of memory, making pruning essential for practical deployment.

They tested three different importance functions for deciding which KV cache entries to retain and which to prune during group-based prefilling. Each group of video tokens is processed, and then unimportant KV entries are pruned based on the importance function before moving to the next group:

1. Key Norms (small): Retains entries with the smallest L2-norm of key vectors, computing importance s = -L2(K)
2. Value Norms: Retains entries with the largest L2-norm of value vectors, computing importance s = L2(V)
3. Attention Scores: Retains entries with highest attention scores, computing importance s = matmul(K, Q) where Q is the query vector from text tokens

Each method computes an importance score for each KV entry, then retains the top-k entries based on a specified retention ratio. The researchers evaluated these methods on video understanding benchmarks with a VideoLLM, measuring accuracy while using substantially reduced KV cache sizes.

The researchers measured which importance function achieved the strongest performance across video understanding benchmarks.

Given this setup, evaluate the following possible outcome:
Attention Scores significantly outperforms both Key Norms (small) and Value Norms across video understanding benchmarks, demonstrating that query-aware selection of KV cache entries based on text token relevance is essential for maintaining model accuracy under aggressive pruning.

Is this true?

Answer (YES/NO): NO